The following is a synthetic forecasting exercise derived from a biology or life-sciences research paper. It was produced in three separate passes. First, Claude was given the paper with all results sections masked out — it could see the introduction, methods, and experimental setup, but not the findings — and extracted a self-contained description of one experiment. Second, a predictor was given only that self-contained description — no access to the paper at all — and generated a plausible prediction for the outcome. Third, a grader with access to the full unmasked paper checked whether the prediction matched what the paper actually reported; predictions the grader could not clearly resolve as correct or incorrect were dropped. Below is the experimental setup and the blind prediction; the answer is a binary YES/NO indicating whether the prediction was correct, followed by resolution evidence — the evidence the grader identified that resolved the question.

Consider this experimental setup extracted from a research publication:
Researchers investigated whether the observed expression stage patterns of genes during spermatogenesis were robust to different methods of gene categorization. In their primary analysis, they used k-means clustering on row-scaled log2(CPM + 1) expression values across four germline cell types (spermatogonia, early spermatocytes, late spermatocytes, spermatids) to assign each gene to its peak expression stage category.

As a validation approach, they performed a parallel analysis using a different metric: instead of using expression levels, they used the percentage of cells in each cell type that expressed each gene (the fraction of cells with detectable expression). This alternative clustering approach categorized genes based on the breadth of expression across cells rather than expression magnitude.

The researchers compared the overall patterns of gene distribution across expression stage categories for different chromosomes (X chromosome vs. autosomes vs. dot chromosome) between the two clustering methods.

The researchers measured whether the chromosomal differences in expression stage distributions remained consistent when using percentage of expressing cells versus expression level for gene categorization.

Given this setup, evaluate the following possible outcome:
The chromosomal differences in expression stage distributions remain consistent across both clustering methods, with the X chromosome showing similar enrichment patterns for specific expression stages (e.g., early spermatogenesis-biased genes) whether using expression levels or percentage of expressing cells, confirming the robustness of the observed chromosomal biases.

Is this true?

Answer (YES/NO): YES